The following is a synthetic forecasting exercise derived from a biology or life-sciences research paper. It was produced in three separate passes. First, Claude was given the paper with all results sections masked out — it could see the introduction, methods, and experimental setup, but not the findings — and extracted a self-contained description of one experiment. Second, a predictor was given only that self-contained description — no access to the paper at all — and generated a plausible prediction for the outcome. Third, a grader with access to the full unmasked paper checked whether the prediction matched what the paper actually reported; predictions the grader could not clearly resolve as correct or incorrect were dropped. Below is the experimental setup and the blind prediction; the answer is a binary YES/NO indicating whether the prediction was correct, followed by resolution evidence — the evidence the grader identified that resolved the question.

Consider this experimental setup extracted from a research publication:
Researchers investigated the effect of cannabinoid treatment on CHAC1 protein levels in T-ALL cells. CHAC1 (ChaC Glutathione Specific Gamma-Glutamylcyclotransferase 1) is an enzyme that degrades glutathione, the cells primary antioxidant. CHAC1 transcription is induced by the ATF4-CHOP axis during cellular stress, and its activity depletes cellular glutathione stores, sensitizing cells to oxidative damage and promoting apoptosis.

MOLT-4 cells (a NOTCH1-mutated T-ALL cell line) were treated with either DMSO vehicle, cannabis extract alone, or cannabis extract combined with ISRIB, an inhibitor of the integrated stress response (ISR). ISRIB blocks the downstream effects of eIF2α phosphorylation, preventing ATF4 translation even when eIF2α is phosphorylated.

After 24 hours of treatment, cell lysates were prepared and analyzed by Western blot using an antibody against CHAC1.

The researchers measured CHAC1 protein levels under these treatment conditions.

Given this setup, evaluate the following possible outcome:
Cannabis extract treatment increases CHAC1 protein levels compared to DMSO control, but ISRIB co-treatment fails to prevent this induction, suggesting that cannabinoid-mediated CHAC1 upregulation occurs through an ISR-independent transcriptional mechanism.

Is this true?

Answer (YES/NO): NO